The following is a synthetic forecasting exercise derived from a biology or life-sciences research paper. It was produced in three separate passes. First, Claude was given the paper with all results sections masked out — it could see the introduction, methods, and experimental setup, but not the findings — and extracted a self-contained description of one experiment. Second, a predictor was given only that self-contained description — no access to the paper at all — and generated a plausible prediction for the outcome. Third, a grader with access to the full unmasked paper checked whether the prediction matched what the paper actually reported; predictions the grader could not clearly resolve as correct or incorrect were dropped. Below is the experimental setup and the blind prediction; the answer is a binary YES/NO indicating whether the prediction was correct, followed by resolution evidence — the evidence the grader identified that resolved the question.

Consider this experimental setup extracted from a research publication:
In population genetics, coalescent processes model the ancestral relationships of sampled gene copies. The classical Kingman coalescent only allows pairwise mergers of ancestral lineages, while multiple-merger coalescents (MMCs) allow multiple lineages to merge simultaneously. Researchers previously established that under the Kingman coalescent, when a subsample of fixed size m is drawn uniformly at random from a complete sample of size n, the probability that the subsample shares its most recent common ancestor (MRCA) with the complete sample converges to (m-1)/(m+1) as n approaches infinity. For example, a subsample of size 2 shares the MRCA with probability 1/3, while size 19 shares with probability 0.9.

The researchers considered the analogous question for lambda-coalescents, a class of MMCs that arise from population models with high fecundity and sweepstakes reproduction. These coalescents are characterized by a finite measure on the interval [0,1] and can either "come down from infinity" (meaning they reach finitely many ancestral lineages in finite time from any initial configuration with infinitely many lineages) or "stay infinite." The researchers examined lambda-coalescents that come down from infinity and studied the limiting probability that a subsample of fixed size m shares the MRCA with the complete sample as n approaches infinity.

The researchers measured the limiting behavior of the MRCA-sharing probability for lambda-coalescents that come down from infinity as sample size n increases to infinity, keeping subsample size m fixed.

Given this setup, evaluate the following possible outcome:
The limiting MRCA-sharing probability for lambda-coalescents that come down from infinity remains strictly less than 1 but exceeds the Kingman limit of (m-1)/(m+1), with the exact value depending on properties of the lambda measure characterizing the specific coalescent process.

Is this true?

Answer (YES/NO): NO